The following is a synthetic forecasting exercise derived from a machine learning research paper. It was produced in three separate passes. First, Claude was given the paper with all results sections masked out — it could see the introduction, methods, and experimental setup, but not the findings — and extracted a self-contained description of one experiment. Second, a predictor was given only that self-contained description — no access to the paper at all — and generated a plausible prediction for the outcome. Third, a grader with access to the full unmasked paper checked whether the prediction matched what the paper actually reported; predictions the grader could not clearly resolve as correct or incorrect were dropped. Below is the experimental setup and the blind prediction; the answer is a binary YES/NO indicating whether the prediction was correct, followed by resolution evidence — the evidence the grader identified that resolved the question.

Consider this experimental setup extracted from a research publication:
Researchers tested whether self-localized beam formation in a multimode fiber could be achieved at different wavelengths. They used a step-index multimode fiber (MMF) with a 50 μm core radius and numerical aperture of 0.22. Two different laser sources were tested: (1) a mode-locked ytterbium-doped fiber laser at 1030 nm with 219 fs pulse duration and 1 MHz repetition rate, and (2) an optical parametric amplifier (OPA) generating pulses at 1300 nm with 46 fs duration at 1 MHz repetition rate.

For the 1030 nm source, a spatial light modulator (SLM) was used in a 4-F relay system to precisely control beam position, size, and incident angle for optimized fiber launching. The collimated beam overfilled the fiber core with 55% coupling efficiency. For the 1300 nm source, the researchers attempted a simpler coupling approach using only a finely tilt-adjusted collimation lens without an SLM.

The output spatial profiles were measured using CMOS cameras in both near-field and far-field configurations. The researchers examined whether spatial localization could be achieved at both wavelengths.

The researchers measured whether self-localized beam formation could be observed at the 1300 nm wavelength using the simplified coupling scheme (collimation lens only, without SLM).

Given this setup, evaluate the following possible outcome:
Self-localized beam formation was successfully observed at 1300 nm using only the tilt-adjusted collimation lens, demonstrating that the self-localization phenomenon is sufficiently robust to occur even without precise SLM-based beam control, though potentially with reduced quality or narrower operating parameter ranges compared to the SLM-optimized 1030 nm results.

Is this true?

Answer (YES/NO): YES